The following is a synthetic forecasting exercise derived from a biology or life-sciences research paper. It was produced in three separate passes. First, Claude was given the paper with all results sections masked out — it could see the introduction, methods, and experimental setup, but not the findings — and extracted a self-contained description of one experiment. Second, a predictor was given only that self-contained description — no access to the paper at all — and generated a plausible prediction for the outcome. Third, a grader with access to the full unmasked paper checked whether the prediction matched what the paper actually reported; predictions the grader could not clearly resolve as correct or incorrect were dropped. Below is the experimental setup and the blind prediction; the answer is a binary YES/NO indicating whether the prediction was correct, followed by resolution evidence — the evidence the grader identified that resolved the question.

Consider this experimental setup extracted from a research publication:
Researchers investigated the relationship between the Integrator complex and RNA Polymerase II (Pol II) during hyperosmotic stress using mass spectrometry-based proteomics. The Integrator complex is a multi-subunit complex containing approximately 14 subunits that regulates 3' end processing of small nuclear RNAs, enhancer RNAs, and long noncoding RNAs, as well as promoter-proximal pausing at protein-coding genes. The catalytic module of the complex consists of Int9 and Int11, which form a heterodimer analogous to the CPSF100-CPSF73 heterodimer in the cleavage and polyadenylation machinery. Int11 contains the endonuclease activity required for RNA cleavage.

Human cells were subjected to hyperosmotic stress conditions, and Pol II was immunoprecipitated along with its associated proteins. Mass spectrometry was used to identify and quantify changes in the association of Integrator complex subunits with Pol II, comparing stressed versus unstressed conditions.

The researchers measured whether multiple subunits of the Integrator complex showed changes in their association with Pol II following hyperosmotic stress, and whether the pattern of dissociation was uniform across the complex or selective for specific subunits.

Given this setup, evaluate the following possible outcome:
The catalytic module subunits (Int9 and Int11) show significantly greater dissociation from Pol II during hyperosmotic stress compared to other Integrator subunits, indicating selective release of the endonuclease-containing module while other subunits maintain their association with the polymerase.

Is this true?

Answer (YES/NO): NO